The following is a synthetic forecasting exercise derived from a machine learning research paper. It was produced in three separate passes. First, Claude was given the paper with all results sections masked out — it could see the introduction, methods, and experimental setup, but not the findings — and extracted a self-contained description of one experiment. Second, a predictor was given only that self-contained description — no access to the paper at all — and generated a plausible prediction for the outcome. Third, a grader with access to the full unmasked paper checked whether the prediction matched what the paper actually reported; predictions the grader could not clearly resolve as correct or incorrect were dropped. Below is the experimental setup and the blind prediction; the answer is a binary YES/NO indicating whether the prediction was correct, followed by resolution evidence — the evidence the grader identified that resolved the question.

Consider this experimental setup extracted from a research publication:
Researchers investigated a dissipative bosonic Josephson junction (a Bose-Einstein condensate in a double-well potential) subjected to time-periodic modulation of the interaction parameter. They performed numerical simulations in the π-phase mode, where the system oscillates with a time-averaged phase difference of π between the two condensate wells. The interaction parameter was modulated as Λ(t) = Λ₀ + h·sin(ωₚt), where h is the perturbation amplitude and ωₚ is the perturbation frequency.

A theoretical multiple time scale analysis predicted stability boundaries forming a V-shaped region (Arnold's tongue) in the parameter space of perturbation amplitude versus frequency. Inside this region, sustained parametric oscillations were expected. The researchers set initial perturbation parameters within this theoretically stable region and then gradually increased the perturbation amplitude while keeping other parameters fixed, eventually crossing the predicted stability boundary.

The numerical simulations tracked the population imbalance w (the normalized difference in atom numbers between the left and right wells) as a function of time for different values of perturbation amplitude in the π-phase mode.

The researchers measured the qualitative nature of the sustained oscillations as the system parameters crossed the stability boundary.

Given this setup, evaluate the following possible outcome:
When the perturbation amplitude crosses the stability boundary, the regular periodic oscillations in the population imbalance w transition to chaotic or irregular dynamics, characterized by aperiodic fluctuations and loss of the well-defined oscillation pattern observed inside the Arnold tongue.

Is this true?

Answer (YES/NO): YES